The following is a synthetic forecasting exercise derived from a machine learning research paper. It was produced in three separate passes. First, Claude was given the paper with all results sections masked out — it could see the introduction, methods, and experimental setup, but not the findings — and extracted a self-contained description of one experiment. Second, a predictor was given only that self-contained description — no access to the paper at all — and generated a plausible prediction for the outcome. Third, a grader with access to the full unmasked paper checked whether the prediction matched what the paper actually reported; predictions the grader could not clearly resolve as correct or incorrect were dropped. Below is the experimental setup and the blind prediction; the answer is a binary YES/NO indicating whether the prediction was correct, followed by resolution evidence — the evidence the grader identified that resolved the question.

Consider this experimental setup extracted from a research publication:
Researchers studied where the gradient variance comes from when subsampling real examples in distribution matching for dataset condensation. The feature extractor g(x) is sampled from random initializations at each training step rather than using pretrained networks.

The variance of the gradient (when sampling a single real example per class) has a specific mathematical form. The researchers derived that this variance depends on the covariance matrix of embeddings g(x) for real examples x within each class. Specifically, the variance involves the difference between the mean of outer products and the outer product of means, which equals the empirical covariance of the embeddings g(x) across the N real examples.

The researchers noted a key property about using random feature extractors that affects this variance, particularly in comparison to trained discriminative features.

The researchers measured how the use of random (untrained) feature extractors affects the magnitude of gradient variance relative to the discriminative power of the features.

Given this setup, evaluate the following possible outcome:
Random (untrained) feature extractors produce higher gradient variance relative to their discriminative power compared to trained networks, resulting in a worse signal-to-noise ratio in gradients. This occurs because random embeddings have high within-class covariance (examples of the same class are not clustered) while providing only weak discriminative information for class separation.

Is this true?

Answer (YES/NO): YES